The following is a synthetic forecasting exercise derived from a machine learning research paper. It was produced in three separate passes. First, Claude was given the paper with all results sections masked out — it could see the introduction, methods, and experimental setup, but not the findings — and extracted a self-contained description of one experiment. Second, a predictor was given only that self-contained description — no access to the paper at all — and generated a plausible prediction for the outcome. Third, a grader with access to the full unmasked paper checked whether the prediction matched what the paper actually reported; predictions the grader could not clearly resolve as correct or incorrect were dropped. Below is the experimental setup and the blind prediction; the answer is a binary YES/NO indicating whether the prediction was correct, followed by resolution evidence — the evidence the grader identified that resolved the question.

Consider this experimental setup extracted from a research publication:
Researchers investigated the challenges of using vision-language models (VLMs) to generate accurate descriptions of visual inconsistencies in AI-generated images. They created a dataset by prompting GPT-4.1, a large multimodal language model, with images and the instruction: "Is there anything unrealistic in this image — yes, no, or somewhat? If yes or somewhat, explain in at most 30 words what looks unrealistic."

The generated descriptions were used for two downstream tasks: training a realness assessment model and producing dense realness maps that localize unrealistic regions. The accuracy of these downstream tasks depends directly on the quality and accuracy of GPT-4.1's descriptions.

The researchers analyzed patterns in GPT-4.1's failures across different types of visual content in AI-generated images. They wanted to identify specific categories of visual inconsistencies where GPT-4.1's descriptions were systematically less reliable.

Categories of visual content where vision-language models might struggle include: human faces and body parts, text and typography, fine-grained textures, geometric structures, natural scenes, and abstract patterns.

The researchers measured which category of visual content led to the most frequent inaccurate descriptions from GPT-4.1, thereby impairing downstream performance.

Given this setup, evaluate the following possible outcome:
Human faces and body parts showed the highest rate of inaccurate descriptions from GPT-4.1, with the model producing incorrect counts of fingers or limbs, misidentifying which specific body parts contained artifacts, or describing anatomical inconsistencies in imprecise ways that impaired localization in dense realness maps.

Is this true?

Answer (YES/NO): NO